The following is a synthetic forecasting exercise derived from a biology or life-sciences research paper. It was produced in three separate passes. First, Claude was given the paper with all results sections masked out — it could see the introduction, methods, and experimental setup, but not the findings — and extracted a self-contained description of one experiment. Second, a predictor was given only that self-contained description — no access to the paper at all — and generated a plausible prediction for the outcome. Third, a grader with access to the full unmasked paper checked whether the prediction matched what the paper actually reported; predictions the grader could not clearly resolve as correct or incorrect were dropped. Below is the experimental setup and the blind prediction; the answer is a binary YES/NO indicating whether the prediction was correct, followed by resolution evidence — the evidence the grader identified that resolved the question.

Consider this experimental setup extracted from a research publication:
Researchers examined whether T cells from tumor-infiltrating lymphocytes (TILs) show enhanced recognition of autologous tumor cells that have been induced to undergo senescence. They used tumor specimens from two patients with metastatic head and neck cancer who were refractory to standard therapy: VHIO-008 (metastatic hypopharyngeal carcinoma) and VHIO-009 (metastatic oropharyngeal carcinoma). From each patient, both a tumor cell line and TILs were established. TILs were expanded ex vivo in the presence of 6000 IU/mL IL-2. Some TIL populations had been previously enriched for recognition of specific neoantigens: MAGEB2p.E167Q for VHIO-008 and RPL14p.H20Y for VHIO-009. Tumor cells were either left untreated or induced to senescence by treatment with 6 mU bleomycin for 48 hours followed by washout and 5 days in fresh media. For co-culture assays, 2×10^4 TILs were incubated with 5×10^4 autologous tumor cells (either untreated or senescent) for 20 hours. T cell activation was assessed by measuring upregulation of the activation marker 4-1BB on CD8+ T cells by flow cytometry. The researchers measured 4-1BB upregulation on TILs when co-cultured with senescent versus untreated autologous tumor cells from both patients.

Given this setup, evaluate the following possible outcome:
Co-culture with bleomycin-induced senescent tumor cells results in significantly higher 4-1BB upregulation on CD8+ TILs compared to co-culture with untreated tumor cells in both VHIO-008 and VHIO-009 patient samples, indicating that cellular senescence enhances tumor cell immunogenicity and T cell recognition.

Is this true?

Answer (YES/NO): YES